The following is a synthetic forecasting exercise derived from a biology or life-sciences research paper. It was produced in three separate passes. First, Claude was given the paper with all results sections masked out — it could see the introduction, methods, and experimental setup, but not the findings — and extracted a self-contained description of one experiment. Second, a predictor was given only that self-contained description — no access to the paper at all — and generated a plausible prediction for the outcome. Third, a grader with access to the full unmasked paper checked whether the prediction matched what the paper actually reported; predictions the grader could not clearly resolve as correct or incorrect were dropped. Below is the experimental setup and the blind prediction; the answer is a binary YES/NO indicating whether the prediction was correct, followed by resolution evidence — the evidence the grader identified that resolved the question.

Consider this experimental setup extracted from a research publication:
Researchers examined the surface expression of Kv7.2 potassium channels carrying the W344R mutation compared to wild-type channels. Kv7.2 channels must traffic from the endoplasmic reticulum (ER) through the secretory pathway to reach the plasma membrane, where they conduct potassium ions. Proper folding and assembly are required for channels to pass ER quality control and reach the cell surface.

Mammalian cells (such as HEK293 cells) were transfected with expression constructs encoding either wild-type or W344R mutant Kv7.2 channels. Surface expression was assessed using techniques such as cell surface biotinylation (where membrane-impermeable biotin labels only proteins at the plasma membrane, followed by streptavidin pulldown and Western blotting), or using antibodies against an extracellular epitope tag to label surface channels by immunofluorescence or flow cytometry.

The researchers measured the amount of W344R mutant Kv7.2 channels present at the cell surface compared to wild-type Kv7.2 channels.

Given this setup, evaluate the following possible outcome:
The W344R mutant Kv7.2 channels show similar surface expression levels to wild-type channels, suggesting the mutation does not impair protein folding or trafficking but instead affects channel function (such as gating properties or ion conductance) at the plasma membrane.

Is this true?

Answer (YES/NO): NO